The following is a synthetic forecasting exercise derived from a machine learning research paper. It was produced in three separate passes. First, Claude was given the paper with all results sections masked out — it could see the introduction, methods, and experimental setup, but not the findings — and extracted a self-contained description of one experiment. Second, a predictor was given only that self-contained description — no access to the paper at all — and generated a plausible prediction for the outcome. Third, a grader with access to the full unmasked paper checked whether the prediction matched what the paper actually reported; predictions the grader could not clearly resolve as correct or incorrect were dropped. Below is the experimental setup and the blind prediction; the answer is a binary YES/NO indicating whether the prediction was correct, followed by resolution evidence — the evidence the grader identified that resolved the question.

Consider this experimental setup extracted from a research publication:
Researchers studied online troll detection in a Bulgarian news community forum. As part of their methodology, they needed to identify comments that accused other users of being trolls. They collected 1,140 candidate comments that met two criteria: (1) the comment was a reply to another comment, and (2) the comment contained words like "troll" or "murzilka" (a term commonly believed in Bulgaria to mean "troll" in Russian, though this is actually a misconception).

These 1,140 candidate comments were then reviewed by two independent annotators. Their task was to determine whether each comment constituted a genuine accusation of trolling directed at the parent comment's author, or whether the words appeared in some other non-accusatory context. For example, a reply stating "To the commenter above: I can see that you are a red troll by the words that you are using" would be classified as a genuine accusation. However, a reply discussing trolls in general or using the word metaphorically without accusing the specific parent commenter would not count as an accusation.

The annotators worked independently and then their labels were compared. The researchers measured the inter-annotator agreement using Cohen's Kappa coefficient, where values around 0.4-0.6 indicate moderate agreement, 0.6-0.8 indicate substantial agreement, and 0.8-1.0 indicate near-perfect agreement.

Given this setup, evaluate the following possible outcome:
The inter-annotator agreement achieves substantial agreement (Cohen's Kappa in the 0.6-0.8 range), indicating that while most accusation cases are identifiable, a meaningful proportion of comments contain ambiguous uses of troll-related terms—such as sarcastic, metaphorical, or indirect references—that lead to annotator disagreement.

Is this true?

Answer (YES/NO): NO